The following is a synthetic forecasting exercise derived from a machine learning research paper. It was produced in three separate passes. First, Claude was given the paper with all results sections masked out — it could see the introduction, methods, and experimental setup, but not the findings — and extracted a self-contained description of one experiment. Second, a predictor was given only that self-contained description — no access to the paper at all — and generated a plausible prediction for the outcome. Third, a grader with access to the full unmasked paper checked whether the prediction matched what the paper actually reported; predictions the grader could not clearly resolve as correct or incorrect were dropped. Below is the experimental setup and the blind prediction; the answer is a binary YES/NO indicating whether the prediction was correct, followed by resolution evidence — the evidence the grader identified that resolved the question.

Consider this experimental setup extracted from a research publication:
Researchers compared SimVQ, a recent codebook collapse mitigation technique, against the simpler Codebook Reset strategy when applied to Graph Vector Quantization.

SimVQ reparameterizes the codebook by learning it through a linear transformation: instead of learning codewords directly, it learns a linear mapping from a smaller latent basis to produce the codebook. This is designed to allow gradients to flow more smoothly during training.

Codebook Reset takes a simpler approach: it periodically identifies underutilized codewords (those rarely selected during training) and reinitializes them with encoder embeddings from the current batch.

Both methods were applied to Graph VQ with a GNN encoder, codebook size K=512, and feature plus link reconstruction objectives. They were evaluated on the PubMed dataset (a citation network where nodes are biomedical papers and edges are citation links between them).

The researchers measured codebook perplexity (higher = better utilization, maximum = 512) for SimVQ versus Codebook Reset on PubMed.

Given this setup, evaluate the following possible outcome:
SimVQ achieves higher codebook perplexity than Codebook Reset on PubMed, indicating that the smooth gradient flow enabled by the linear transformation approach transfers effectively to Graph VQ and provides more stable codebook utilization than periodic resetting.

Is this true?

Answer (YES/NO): NO